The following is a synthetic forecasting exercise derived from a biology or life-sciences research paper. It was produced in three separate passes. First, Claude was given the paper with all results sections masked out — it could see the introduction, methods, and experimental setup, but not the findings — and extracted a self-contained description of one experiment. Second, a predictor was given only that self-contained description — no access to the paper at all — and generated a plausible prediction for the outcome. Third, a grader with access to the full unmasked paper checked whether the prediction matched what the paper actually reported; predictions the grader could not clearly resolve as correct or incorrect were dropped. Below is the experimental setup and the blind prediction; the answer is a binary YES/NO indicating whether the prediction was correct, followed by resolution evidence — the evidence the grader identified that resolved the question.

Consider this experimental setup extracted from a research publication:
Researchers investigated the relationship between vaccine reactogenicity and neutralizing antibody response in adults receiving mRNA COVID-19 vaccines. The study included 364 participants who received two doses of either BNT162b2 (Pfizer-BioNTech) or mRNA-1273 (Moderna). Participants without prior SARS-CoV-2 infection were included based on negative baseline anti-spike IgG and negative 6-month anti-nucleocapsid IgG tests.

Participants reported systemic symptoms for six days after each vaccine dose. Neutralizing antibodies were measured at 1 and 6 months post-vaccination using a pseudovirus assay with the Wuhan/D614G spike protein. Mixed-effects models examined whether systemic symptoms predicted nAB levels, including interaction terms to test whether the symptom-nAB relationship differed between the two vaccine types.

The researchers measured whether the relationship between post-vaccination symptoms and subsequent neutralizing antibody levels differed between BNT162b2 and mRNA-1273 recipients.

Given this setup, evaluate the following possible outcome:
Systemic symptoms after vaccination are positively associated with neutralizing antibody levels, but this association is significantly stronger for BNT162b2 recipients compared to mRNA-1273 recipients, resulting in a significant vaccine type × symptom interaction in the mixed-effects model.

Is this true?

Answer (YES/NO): NO